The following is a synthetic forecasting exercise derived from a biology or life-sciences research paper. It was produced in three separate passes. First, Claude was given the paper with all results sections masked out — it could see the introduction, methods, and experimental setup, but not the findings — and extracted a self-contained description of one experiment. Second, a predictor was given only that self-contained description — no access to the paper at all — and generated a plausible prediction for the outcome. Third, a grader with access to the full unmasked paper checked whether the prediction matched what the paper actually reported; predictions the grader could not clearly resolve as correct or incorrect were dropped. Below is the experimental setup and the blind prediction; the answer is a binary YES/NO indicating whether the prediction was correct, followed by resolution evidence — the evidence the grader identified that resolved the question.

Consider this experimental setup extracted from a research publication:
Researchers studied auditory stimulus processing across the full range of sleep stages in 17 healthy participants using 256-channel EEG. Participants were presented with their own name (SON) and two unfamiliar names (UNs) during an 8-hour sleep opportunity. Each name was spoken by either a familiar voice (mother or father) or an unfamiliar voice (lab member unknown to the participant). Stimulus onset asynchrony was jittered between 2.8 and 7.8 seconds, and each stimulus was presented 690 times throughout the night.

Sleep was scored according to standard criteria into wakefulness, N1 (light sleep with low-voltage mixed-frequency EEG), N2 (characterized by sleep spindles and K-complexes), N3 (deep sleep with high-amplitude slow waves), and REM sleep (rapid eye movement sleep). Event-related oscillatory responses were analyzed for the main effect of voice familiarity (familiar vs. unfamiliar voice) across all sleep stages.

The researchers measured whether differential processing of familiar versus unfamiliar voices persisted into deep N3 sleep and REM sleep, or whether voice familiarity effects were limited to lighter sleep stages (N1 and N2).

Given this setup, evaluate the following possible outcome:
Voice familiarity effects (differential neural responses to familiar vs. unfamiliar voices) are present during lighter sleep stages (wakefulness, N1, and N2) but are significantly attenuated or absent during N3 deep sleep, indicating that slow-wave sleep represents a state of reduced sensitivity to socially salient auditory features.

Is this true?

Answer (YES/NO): NO